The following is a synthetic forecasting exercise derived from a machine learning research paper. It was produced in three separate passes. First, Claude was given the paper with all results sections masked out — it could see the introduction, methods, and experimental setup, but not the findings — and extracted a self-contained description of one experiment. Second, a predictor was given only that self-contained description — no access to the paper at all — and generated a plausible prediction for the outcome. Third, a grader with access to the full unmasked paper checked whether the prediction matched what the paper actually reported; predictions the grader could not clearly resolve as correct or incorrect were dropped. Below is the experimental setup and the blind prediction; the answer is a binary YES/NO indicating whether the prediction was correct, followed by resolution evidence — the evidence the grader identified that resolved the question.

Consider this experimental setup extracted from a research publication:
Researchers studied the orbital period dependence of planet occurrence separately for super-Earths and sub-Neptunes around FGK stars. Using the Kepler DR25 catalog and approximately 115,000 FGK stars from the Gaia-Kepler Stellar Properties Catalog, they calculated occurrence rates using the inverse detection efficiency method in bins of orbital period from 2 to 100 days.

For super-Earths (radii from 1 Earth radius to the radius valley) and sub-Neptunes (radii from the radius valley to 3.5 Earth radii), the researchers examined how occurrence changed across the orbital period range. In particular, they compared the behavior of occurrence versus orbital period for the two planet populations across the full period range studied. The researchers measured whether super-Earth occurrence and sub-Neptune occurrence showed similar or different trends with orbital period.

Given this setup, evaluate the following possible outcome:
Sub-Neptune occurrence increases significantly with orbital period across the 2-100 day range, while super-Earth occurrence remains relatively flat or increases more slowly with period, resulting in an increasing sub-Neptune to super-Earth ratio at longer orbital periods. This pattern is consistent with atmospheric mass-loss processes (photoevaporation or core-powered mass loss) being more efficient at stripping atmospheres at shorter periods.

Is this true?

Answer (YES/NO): NO